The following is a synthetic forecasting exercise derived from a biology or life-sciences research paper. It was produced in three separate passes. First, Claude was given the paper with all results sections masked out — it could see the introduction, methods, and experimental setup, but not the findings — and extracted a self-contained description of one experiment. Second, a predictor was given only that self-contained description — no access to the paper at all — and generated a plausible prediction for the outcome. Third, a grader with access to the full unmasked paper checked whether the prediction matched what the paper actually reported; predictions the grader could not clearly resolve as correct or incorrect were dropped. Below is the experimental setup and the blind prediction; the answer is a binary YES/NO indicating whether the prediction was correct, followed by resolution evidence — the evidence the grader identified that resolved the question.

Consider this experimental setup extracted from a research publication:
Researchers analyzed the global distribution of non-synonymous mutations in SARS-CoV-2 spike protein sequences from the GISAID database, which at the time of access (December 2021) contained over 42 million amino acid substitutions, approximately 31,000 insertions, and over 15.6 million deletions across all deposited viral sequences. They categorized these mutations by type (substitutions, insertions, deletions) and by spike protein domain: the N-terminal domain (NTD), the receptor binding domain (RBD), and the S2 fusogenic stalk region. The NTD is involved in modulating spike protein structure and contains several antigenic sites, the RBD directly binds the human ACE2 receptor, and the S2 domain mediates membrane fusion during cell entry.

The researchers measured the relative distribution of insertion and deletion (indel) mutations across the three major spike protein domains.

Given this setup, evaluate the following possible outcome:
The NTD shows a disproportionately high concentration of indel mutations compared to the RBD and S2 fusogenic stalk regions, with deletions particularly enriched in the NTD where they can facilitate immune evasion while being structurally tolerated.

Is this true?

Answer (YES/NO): YES